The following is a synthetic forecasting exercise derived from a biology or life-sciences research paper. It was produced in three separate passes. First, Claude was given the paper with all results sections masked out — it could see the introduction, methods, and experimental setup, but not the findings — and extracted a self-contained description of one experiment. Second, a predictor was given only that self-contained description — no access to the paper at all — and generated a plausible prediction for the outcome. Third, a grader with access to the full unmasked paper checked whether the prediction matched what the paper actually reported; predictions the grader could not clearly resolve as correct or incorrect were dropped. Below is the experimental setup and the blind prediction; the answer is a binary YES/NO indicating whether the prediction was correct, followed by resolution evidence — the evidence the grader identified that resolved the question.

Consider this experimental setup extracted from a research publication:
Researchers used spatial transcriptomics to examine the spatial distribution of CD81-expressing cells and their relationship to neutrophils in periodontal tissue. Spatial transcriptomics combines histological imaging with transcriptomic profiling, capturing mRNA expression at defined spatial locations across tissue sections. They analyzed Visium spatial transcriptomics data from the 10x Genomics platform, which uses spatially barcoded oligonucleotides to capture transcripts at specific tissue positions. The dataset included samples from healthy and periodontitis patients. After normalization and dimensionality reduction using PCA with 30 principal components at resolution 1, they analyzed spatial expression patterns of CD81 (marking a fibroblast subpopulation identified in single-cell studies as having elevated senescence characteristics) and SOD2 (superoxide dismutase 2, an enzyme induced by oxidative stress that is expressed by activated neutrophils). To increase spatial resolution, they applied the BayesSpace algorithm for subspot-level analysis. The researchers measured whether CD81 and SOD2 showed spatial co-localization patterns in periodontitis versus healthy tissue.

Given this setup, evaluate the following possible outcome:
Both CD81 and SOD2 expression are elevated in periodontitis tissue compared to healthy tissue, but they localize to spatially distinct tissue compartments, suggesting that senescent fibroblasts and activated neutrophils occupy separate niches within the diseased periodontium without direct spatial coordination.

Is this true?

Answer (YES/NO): NO